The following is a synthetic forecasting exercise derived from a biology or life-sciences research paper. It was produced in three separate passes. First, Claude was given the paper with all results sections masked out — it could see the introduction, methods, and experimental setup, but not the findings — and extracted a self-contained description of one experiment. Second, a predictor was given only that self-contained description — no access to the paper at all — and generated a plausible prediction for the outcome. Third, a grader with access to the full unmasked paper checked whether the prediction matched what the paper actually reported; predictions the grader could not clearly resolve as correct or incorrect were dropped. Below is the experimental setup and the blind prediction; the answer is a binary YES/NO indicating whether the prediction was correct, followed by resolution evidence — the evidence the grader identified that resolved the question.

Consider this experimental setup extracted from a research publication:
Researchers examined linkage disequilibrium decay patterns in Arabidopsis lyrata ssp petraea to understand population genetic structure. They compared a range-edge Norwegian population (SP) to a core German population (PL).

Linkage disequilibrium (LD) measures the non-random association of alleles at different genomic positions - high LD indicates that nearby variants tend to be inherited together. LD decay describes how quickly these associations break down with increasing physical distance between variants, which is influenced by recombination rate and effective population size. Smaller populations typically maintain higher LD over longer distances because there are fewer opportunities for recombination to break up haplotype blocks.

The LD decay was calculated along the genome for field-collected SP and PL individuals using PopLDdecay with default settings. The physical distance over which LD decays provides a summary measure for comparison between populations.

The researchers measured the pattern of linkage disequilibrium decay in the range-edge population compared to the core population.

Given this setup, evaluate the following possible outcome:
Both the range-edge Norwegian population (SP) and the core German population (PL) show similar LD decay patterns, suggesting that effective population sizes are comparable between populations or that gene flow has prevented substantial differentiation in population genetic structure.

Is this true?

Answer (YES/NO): NO